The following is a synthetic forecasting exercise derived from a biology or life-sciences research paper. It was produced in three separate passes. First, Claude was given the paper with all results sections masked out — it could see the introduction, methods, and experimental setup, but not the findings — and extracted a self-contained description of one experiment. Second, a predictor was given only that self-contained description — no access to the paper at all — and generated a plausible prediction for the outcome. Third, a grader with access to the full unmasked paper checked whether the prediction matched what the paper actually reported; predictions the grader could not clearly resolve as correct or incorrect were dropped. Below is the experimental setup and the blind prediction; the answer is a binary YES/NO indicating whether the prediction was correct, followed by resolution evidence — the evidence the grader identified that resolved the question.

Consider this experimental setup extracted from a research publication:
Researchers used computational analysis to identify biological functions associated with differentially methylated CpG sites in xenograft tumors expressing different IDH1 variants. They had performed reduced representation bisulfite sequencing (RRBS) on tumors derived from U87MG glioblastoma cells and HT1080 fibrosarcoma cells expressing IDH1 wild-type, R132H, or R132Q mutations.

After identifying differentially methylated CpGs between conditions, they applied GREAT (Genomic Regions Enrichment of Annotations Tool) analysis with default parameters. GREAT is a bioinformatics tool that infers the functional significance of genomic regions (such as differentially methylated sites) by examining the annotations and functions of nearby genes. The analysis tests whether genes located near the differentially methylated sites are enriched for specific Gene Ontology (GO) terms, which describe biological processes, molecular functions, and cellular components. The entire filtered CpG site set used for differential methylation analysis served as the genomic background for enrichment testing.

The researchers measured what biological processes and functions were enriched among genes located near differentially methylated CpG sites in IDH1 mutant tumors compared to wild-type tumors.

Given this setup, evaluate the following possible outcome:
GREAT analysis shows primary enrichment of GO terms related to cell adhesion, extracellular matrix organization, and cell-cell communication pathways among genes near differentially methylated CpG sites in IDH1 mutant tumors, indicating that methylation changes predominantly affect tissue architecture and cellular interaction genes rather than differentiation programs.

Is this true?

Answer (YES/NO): NO